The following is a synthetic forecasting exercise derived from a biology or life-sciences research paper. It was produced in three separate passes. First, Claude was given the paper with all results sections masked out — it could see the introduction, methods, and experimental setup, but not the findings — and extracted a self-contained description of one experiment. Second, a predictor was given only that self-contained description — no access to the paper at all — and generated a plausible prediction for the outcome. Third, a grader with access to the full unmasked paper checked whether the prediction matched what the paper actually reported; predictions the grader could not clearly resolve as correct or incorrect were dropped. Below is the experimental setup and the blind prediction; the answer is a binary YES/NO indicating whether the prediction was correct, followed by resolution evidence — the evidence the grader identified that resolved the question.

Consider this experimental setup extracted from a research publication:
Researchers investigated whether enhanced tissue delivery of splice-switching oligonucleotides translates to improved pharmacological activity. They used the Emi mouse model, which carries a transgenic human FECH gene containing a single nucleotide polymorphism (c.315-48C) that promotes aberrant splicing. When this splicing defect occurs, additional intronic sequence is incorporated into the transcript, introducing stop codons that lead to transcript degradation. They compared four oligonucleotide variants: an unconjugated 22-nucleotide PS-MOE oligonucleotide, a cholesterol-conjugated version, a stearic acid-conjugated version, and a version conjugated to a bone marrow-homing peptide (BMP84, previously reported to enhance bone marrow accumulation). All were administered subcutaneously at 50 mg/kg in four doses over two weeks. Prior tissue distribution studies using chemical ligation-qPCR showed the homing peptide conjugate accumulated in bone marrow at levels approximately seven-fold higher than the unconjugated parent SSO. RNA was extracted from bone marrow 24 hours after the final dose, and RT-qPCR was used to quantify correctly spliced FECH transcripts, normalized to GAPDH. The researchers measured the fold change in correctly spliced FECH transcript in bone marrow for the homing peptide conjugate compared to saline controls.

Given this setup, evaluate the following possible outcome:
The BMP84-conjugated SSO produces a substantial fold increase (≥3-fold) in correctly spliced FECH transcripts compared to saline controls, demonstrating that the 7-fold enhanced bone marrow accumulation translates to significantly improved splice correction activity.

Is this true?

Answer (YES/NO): NO